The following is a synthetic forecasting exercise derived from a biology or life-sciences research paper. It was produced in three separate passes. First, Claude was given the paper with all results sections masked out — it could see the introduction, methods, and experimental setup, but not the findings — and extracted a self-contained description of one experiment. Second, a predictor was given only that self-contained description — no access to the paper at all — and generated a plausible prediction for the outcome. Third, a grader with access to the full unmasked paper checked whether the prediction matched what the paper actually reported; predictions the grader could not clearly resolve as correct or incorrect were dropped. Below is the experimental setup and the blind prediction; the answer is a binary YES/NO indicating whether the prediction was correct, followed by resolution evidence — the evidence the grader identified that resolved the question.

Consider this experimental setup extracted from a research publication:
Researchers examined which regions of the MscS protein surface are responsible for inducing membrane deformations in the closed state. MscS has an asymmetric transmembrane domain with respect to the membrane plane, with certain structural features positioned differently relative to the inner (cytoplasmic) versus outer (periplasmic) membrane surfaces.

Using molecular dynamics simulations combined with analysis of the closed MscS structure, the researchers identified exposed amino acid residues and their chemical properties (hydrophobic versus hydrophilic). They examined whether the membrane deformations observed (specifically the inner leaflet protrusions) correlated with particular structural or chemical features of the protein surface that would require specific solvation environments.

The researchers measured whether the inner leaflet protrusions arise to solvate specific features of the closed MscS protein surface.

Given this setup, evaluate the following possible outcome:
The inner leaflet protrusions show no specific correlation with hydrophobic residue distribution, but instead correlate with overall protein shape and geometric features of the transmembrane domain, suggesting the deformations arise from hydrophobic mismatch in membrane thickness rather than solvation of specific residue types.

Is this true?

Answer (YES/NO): NO